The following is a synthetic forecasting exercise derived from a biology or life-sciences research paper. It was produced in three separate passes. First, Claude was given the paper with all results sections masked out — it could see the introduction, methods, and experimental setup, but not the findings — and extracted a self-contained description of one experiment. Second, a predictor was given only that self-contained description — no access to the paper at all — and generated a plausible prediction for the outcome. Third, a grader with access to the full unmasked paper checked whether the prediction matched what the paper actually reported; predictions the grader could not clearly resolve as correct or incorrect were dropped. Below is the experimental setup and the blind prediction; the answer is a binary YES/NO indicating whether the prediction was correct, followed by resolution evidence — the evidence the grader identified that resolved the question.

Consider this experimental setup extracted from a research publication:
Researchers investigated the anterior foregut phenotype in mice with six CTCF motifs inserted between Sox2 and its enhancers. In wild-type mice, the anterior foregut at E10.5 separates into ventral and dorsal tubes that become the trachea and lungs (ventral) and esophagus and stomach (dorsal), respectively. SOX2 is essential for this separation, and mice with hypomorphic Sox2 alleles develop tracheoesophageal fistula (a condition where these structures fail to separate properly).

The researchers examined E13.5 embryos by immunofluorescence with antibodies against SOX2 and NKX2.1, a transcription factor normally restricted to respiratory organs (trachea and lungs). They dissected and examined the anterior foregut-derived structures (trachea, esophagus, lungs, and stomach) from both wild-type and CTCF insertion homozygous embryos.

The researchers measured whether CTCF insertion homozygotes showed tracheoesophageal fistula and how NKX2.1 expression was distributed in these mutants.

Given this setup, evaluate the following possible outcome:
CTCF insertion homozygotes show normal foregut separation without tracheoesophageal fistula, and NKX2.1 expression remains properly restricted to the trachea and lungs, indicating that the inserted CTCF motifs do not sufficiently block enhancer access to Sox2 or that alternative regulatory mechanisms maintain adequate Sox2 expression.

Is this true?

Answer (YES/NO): NO